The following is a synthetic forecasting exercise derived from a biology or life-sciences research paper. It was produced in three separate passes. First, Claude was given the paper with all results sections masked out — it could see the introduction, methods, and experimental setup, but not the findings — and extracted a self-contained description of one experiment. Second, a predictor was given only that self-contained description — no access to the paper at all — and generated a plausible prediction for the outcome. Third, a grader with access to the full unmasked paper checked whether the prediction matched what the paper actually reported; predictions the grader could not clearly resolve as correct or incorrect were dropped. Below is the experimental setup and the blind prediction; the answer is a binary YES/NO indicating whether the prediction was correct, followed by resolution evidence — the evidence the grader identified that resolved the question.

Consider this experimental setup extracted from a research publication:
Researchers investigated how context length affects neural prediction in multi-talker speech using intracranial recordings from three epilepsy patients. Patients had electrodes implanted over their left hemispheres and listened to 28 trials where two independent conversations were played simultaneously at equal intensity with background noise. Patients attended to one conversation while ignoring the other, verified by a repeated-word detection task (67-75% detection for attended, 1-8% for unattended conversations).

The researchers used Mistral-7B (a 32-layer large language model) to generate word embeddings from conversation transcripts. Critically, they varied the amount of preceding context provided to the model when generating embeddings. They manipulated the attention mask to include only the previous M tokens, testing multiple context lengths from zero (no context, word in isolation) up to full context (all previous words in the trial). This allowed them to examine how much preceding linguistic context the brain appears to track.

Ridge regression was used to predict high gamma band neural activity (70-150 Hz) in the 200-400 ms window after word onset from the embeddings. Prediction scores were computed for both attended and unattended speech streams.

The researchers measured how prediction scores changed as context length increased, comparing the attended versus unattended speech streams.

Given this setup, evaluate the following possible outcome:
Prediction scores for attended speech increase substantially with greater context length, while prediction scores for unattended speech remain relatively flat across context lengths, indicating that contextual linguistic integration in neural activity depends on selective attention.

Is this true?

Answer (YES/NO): NO